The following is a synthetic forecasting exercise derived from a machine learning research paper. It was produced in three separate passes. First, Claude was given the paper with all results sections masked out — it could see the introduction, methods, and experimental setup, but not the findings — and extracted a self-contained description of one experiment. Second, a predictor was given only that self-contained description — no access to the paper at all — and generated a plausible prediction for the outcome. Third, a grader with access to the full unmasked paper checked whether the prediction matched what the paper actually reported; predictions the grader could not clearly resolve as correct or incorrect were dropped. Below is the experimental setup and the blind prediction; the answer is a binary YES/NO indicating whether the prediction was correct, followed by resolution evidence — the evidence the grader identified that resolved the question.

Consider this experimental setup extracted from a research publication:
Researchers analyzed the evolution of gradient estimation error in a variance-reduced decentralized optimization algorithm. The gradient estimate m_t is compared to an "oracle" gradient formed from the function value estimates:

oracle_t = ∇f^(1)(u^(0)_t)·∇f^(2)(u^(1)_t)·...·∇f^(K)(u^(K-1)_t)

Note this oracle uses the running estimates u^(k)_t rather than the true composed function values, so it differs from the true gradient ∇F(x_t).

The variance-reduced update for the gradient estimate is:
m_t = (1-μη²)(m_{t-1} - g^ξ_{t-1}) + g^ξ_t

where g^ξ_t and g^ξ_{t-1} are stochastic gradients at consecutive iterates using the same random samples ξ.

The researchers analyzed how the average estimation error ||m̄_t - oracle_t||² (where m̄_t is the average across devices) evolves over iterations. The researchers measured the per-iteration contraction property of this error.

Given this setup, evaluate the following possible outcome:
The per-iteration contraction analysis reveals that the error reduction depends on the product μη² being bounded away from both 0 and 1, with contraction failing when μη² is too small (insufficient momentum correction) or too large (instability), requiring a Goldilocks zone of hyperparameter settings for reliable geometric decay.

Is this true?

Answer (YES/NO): NO